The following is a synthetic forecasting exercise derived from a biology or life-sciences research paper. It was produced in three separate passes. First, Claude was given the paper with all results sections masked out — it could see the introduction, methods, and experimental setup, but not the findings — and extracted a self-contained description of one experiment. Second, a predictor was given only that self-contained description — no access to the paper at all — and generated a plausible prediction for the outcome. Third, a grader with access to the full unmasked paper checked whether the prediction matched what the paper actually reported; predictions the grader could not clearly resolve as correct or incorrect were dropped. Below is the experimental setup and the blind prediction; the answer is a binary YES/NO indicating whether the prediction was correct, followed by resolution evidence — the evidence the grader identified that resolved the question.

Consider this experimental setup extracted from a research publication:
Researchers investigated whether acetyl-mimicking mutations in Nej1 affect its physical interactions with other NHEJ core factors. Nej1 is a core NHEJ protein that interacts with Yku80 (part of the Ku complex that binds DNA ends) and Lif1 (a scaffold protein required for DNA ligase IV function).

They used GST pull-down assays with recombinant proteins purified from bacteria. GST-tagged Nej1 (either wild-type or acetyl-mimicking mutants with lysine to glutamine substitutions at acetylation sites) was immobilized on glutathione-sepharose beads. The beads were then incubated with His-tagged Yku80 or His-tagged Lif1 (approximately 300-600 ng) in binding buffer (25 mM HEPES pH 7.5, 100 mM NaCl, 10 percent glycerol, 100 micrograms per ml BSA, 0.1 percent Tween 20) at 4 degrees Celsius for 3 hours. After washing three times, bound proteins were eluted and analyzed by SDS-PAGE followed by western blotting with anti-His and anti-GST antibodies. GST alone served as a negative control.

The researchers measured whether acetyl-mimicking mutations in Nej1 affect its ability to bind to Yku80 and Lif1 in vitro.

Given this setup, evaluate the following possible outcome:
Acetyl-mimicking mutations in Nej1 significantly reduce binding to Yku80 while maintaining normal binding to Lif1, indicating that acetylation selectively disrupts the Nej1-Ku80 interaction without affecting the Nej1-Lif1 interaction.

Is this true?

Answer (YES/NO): NO